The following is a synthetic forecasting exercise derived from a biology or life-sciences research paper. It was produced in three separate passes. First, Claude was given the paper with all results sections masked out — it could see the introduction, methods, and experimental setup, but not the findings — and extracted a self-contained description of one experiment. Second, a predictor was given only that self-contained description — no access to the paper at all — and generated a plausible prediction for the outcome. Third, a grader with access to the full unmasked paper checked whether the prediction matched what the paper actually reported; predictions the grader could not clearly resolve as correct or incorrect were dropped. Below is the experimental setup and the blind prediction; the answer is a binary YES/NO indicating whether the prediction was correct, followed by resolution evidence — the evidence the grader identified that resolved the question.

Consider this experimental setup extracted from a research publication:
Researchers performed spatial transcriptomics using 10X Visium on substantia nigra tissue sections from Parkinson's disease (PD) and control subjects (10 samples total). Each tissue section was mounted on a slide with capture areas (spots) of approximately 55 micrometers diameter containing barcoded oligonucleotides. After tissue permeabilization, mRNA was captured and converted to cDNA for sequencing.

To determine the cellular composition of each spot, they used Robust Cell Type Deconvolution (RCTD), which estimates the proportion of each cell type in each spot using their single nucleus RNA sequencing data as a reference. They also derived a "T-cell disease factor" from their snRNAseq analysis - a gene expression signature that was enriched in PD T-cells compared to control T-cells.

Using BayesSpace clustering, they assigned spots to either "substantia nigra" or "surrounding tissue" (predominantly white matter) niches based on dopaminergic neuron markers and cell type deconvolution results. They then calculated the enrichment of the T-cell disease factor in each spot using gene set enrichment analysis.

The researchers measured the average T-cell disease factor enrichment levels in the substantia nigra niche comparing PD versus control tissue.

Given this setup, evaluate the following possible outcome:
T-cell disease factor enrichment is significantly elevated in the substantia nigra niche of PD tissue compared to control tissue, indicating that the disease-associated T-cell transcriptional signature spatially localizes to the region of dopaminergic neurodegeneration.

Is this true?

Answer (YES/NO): YES